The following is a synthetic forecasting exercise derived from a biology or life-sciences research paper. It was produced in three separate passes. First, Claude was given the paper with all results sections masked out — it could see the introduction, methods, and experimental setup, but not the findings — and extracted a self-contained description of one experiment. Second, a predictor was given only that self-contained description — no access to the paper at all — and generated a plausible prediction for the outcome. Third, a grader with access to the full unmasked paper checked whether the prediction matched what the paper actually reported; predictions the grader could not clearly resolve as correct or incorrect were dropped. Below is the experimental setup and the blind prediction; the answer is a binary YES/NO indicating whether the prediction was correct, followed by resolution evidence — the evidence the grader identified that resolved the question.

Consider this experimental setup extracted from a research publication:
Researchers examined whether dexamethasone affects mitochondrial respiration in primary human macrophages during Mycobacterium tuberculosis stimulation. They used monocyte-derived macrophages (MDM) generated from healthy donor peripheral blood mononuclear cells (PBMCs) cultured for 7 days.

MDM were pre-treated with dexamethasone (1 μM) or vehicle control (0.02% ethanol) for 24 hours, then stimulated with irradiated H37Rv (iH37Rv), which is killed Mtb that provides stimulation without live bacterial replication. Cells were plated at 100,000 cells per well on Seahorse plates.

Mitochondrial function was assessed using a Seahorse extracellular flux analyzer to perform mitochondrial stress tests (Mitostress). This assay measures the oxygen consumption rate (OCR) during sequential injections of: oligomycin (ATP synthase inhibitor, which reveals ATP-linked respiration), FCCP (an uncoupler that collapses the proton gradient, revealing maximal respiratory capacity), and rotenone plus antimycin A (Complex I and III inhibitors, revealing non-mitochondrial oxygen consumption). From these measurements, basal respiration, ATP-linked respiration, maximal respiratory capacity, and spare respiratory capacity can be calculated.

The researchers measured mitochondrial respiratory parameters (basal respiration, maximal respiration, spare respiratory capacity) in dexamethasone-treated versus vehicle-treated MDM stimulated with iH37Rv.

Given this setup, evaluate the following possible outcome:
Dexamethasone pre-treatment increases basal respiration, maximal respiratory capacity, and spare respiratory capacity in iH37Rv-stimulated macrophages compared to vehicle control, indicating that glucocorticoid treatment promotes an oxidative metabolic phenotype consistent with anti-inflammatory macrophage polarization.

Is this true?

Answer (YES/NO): NO